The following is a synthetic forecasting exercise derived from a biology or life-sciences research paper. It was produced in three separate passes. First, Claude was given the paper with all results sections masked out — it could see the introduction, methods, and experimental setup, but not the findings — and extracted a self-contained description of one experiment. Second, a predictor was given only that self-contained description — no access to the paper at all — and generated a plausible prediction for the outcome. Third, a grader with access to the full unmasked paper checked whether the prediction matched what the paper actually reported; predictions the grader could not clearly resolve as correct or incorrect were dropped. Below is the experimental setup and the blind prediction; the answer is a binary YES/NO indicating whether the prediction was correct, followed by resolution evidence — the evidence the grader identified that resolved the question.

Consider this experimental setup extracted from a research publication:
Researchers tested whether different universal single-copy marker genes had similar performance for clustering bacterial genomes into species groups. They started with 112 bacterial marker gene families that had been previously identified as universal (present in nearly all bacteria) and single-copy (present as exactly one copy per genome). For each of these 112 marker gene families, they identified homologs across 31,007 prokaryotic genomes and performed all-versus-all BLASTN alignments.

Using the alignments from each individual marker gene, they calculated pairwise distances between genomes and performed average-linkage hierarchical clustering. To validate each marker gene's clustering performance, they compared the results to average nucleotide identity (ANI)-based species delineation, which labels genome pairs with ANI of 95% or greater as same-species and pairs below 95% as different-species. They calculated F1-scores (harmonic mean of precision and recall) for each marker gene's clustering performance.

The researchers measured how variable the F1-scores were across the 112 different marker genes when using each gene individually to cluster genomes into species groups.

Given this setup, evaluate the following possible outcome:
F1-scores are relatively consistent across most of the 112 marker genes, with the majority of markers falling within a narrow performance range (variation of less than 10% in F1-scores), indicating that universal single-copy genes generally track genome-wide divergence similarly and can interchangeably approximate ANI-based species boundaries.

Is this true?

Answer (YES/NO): NO